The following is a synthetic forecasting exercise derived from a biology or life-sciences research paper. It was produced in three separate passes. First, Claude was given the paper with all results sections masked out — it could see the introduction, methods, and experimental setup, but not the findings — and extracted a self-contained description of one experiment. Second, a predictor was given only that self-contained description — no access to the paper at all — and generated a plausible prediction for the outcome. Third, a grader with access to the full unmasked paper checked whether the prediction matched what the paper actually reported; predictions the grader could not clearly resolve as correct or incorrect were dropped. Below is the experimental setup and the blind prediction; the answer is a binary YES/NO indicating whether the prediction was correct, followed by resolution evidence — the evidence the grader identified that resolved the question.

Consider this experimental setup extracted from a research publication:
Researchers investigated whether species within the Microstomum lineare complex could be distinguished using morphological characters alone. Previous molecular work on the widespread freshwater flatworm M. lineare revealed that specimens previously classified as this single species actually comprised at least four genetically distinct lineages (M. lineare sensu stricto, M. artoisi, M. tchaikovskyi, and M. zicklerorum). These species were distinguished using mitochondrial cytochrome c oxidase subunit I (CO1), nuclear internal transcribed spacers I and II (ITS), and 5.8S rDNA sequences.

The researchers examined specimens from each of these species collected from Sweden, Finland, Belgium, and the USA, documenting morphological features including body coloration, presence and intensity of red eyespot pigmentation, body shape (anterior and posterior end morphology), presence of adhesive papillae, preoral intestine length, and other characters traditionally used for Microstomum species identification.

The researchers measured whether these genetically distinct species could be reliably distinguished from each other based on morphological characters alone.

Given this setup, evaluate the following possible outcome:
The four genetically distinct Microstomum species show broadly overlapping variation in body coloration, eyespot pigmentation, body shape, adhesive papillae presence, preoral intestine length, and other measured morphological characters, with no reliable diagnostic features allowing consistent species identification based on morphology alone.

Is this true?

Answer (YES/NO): YES